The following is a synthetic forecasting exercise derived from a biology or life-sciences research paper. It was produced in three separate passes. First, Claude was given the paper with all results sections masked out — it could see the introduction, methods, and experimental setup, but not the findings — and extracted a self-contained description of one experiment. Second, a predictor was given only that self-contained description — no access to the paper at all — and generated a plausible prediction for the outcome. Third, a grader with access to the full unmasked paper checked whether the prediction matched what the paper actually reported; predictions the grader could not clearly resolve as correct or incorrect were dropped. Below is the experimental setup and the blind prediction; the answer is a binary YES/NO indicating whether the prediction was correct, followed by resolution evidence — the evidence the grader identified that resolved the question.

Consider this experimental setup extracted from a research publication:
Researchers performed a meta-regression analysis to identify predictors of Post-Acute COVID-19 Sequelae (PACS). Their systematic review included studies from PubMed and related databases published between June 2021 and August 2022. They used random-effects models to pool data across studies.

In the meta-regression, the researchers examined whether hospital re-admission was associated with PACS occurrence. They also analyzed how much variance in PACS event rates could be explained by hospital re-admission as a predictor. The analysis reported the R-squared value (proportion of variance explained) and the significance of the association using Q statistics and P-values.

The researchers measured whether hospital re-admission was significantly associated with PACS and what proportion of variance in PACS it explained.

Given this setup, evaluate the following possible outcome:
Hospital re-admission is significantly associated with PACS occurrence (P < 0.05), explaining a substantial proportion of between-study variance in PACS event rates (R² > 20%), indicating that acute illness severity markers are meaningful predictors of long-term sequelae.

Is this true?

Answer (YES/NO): NO